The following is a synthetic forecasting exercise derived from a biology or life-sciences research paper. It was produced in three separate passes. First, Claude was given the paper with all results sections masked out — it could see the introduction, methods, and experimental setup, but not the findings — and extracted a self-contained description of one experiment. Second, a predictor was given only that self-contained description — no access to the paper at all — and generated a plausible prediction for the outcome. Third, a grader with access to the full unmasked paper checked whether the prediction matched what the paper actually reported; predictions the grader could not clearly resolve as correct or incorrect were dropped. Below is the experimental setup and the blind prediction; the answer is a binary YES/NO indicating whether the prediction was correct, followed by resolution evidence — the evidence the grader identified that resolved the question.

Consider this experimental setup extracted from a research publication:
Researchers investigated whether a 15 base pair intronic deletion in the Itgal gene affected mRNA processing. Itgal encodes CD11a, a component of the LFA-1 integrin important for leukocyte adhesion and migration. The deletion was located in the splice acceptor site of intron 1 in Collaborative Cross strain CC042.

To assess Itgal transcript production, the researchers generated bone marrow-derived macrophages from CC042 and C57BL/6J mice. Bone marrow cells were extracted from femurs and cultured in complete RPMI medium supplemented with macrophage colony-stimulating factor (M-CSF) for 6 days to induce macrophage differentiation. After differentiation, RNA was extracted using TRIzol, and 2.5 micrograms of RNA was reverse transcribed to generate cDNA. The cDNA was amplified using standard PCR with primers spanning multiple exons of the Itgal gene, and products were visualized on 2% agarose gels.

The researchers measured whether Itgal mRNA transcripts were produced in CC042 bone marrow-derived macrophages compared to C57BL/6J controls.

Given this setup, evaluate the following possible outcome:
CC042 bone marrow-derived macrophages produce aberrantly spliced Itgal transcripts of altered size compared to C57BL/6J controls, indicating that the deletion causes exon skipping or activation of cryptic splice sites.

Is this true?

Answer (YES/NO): YES